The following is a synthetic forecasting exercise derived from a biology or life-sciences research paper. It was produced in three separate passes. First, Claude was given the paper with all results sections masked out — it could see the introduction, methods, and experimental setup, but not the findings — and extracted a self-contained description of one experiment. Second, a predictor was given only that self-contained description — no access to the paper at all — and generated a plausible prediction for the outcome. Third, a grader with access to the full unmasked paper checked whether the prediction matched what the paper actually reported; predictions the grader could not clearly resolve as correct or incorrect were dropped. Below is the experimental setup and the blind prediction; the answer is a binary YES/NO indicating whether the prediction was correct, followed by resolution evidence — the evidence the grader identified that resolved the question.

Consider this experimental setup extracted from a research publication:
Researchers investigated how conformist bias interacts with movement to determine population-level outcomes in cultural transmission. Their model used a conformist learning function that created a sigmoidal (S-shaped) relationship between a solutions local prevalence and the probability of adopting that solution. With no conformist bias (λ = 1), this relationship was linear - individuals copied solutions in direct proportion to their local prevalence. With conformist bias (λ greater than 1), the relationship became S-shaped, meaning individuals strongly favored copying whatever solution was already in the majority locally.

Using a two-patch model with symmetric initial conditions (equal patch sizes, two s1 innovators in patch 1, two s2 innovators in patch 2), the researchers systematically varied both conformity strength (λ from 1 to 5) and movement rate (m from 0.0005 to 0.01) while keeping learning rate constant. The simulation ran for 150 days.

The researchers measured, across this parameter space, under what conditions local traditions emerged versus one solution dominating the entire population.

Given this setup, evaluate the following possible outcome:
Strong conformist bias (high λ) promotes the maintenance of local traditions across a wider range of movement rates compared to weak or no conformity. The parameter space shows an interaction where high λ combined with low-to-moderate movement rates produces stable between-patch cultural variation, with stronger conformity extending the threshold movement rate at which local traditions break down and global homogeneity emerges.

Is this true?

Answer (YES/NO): YES